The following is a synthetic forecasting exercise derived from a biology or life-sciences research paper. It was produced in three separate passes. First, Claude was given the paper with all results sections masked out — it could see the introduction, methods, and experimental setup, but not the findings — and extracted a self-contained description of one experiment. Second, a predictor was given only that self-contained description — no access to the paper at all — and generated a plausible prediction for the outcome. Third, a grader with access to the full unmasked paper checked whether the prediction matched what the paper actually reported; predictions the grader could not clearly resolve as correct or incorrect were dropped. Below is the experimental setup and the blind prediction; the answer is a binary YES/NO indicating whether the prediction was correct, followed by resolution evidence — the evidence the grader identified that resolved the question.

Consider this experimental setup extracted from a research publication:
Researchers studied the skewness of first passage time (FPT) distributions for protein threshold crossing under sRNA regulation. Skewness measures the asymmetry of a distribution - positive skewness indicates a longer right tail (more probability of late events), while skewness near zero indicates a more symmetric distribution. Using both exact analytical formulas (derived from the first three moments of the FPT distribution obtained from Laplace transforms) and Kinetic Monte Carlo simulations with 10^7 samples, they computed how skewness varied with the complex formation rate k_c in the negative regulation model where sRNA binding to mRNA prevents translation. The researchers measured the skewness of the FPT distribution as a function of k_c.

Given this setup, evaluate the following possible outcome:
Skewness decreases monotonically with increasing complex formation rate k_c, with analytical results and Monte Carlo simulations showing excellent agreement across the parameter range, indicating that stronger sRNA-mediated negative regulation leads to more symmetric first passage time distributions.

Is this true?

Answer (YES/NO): NO